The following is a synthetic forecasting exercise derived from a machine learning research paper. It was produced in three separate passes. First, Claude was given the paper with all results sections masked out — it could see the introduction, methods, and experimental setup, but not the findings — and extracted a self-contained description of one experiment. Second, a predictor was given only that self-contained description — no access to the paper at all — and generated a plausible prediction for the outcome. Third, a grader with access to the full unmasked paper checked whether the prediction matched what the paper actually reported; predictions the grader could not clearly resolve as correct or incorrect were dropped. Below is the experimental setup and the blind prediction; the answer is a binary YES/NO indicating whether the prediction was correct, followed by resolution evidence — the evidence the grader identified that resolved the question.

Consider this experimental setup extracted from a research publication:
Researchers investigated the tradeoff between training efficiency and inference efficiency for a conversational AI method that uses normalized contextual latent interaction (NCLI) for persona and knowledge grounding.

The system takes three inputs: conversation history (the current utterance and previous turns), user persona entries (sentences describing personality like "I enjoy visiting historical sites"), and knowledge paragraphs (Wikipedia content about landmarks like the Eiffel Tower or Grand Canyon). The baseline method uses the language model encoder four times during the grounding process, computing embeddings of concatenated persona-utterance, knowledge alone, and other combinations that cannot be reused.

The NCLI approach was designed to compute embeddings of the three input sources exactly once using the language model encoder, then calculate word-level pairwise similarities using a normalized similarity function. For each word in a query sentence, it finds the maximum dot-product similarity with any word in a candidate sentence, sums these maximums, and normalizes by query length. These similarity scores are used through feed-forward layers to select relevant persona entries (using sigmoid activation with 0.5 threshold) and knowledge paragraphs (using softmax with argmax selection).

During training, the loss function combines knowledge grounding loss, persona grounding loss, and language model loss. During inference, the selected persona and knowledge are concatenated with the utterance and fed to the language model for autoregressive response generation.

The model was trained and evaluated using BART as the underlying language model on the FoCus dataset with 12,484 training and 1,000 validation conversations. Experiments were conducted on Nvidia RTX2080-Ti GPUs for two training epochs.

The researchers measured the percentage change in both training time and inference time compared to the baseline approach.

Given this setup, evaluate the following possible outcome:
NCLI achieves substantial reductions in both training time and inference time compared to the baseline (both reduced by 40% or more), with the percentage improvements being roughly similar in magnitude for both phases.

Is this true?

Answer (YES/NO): NO